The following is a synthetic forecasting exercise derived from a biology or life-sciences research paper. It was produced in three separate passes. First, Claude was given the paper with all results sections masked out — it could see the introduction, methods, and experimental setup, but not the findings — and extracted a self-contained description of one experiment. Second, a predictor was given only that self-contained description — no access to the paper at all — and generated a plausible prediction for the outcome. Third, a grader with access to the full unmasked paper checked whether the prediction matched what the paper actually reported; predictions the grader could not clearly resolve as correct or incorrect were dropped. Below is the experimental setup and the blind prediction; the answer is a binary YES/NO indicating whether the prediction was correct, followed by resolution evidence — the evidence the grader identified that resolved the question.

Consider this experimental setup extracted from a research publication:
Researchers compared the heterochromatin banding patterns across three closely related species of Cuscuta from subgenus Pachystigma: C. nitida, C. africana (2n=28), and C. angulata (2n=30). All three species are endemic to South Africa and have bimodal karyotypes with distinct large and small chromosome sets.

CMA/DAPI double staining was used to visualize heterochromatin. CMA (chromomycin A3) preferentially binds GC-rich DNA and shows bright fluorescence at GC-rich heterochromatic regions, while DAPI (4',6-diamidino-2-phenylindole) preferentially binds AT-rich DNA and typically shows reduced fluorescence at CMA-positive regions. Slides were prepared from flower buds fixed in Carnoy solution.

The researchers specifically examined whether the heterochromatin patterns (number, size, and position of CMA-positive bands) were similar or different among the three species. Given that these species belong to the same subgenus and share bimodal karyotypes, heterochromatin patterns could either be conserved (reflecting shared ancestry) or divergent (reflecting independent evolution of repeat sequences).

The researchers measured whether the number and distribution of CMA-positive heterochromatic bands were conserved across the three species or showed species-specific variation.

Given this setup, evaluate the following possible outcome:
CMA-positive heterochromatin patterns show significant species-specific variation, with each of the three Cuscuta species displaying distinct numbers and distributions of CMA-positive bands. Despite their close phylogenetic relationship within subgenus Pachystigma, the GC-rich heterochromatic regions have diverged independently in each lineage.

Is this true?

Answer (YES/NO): YES